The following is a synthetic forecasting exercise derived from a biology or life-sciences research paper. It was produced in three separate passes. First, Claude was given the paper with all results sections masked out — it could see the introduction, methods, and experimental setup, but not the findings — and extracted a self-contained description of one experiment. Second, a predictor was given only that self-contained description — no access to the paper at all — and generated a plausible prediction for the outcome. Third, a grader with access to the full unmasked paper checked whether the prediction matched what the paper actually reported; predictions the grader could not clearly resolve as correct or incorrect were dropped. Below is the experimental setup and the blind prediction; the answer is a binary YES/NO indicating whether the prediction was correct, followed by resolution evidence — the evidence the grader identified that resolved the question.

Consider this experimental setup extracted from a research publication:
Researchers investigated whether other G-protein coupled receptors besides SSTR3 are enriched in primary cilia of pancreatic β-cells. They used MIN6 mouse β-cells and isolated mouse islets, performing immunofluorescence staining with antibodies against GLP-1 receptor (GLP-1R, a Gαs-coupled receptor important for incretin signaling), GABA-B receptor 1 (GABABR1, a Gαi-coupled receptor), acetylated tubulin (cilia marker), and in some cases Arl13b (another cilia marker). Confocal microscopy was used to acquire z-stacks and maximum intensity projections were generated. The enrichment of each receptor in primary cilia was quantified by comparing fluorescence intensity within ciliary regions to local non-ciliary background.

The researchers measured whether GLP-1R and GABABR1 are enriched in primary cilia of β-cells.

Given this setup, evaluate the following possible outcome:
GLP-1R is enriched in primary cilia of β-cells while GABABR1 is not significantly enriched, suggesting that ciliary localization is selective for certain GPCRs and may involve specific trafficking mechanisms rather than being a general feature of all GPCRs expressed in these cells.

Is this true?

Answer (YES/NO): NO